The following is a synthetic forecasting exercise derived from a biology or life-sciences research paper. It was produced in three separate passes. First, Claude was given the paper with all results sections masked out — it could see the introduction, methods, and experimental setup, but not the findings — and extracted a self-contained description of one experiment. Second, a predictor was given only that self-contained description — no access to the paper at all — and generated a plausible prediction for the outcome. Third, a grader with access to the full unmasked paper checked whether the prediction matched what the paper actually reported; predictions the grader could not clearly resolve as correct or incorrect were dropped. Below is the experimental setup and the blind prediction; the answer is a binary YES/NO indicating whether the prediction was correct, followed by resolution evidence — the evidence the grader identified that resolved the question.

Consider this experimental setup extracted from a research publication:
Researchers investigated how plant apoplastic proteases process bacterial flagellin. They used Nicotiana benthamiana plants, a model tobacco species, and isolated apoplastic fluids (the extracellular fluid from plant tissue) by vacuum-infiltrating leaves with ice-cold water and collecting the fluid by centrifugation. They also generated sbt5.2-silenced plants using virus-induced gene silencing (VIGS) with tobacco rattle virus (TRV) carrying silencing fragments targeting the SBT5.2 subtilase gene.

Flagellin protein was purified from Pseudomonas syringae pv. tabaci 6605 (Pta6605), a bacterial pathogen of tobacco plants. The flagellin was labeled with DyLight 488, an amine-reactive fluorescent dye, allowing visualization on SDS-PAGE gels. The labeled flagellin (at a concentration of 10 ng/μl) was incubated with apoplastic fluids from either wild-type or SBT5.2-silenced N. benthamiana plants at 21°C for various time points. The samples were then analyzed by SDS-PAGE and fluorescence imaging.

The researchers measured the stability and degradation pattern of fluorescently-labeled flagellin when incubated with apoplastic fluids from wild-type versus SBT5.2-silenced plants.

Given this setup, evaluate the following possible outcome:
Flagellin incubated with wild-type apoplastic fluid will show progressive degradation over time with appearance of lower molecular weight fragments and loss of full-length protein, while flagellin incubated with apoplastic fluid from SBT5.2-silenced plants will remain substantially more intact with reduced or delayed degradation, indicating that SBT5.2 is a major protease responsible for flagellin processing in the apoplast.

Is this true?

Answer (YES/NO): YES